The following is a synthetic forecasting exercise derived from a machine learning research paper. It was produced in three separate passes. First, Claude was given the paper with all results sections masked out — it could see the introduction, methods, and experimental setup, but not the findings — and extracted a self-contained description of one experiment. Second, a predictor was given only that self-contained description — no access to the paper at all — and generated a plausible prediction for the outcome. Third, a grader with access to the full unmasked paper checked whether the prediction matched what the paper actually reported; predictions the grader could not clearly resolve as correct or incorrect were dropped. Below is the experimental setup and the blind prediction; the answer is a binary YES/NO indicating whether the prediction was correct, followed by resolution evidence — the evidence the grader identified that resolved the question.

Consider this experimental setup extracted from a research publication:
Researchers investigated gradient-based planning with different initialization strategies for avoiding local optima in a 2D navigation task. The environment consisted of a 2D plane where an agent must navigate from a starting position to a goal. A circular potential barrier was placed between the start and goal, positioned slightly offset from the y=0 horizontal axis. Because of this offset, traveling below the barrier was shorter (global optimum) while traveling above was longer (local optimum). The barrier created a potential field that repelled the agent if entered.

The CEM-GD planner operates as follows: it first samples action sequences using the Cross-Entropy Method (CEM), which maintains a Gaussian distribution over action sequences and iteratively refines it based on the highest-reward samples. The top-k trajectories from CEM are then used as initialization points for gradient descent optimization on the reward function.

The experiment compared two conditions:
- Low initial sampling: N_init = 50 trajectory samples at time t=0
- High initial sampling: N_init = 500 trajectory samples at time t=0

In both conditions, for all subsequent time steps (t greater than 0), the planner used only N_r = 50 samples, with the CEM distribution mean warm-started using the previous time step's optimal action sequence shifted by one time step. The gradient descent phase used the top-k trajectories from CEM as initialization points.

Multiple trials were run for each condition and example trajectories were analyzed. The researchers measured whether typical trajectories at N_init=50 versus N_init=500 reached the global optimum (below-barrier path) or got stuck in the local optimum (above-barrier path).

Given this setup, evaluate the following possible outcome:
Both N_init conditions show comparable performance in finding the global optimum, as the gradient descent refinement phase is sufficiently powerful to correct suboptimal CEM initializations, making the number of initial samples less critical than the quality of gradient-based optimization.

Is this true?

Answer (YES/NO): NO